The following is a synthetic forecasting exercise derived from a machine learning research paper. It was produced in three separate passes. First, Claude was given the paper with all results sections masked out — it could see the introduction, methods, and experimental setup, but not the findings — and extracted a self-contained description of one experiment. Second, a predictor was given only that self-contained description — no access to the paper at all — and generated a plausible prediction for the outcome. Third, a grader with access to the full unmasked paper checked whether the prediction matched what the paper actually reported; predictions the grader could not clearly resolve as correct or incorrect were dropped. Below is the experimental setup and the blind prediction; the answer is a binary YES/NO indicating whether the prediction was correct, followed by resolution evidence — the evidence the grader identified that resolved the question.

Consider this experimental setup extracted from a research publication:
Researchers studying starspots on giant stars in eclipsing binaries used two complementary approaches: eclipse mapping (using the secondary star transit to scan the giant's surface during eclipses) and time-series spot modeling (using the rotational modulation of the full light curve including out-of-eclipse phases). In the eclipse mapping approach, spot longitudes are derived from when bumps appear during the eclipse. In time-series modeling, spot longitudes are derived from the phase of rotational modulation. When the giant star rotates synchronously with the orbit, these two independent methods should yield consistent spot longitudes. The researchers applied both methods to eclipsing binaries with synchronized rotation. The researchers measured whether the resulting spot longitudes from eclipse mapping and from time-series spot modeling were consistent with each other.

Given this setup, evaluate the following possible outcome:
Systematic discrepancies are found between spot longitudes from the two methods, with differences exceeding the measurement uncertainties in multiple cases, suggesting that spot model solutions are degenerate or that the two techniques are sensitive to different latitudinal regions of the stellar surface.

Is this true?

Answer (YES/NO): NO